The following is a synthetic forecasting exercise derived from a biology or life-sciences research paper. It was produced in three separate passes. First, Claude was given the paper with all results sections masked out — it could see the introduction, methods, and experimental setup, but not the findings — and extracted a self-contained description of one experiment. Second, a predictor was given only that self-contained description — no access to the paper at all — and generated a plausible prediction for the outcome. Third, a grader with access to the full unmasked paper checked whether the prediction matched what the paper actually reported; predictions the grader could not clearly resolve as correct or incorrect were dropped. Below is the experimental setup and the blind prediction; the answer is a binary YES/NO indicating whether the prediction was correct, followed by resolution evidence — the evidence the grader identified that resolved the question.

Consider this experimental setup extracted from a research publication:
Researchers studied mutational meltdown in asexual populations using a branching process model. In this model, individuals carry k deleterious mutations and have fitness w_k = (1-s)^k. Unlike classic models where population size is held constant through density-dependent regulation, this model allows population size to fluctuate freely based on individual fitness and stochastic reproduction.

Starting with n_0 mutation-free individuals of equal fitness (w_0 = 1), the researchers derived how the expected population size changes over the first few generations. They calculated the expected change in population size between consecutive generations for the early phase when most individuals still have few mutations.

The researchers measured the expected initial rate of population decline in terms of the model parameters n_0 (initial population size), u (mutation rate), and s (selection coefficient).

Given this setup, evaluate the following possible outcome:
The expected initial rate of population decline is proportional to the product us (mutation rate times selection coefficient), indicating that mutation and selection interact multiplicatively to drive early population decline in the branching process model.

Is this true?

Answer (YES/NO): YES